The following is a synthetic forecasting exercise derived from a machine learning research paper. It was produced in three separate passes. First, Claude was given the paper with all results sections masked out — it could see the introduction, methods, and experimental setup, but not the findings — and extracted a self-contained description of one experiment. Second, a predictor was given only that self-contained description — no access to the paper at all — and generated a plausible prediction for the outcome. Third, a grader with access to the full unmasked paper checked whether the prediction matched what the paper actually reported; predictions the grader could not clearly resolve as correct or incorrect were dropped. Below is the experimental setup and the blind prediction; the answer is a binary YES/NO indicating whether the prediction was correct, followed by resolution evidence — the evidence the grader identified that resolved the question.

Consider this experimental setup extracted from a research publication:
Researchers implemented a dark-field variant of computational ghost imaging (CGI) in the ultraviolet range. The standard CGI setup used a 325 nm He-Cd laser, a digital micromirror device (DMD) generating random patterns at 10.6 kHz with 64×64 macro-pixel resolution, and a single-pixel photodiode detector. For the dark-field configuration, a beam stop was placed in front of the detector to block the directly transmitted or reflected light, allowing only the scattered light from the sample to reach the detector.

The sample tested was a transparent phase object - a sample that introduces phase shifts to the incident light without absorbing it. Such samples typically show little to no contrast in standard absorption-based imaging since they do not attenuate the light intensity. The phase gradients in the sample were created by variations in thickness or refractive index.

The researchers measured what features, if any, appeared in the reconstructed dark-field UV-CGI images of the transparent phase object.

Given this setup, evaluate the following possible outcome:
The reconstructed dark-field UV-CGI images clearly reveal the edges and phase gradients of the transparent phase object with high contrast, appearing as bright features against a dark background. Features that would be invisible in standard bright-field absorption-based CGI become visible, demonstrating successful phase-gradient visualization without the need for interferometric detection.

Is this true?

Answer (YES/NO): YES